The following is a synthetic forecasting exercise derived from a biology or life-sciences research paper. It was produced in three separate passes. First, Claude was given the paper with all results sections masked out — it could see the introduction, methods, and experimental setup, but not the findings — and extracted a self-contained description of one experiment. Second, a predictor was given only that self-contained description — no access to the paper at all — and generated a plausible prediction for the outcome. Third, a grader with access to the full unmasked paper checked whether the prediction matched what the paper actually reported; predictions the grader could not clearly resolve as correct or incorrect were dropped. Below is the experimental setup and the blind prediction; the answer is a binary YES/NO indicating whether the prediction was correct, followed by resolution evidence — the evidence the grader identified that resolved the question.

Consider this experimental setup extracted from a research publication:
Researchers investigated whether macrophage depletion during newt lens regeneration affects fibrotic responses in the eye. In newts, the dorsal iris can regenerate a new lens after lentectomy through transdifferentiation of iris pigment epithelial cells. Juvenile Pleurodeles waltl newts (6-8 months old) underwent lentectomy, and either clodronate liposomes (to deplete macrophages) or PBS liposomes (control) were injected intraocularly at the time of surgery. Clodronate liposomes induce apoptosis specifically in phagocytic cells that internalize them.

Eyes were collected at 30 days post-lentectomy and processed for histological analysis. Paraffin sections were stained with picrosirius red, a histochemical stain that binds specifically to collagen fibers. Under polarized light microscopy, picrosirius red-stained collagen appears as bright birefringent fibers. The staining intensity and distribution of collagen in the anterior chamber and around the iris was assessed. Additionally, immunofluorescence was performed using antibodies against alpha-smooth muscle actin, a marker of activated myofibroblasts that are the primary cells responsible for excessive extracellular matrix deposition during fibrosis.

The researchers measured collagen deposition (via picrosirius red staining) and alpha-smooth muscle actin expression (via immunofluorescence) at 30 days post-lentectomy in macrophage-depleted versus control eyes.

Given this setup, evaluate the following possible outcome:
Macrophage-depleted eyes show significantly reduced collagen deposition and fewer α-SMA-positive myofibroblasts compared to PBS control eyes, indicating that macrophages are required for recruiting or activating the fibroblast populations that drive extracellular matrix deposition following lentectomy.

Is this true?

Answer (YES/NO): NO